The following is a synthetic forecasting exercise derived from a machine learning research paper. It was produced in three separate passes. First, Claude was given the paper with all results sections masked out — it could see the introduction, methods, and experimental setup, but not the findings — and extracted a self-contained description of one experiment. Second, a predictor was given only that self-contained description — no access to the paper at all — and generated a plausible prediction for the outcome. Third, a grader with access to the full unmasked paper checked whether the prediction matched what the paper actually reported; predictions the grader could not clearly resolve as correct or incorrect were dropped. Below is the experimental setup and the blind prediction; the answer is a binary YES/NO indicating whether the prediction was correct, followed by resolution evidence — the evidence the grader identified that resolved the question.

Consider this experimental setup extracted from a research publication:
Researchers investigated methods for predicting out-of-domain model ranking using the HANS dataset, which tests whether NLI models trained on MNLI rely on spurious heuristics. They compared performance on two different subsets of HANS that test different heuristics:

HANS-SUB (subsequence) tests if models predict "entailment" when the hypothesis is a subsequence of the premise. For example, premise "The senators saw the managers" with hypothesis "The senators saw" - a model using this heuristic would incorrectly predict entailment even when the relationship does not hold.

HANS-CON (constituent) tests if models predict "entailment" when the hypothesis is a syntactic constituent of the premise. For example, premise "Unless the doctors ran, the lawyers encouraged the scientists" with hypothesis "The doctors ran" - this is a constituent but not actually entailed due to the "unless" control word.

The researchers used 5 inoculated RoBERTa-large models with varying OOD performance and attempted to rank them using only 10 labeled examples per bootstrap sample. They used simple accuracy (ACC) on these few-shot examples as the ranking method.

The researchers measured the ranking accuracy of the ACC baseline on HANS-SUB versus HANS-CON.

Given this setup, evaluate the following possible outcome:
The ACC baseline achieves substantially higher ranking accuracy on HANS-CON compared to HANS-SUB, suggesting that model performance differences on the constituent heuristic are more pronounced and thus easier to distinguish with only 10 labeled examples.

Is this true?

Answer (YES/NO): NO